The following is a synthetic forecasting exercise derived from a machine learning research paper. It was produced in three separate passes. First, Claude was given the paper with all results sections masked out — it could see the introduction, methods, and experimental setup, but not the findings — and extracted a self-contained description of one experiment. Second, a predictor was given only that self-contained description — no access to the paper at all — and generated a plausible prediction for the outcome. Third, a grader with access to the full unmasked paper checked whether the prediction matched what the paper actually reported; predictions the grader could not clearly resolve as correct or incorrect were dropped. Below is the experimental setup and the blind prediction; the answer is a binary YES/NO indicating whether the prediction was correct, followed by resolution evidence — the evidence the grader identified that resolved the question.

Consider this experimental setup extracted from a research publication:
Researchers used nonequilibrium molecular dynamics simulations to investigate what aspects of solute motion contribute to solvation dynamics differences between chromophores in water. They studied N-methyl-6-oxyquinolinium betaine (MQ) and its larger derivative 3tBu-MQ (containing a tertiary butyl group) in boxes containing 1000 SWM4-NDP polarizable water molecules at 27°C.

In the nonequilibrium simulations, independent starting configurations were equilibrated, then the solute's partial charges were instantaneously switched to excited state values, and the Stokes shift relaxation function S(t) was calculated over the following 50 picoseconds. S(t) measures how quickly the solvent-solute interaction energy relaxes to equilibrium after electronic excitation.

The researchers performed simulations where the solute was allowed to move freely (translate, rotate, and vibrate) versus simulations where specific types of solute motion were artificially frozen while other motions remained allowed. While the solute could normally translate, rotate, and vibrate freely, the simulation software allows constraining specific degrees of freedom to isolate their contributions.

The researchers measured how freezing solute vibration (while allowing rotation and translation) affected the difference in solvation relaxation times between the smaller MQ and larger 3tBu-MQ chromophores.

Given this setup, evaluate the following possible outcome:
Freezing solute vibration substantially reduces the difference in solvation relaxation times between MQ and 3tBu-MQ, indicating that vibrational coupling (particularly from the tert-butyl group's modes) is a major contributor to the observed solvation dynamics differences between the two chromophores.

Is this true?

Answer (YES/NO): NO